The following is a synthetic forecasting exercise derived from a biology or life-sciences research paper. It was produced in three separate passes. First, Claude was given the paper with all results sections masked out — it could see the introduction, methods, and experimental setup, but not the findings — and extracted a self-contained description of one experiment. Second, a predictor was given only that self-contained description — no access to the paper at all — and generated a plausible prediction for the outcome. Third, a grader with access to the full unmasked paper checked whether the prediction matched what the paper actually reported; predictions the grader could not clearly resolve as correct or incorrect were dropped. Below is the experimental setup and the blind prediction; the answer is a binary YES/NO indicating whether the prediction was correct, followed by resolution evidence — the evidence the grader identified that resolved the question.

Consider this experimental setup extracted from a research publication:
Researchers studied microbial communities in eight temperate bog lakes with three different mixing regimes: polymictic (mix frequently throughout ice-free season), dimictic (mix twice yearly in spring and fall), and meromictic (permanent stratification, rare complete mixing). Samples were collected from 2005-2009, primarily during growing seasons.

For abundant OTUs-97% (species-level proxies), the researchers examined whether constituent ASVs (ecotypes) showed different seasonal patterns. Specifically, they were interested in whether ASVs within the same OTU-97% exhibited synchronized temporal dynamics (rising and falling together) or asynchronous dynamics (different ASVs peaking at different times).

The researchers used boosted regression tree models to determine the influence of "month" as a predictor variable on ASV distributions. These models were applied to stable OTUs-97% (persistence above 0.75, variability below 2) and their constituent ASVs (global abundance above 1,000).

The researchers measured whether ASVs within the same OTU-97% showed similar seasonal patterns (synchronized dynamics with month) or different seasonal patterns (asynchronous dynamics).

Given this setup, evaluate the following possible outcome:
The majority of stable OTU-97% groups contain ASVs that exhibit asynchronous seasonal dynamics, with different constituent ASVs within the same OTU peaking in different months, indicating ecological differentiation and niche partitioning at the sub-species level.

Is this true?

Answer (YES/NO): YES